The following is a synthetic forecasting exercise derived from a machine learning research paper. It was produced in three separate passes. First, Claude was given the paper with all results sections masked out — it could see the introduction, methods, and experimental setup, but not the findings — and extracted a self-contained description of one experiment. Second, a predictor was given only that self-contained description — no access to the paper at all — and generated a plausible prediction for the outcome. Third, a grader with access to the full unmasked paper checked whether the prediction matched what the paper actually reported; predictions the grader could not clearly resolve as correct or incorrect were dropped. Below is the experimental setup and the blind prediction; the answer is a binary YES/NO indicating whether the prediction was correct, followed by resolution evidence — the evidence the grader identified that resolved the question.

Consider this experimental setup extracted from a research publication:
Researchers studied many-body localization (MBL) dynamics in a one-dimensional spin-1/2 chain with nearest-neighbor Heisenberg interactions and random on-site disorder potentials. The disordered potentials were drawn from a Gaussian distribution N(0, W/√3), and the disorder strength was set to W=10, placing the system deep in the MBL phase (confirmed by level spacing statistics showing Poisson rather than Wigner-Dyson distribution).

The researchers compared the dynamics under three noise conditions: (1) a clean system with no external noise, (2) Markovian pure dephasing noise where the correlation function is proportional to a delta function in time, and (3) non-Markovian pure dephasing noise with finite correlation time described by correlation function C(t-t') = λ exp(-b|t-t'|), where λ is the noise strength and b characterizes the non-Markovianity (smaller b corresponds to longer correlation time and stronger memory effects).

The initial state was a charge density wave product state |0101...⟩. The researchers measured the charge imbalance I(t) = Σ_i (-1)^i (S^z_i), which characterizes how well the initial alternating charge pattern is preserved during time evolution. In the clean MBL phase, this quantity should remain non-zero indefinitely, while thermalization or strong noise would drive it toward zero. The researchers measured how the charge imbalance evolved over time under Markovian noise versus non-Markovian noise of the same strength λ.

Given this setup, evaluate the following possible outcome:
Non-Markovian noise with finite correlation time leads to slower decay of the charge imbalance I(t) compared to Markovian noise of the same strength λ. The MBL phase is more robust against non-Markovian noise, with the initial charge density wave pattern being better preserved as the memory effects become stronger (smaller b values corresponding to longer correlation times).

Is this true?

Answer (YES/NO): YES